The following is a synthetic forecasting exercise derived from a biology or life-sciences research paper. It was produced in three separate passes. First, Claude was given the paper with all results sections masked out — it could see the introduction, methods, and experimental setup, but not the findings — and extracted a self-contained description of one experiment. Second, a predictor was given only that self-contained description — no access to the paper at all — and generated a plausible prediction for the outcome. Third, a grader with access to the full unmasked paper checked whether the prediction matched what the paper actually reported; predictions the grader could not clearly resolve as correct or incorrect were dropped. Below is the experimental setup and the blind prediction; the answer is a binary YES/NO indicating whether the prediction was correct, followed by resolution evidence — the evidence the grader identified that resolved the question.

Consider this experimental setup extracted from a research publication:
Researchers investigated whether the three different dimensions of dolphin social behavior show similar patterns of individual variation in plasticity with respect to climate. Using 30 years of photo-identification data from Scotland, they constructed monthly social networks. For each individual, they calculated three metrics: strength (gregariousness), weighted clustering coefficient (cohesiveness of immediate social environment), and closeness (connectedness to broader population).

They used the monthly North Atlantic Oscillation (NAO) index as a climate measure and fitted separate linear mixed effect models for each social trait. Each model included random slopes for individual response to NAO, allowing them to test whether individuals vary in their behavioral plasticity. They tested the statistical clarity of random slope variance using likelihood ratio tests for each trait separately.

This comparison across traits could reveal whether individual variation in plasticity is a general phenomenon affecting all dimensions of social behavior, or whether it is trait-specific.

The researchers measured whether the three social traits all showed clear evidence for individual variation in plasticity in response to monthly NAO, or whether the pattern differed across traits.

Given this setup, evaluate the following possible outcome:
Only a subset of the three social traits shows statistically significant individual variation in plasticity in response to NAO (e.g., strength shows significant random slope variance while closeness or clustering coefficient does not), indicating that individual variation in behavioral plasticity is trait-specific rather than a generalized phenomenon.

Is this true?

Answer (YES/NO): YES